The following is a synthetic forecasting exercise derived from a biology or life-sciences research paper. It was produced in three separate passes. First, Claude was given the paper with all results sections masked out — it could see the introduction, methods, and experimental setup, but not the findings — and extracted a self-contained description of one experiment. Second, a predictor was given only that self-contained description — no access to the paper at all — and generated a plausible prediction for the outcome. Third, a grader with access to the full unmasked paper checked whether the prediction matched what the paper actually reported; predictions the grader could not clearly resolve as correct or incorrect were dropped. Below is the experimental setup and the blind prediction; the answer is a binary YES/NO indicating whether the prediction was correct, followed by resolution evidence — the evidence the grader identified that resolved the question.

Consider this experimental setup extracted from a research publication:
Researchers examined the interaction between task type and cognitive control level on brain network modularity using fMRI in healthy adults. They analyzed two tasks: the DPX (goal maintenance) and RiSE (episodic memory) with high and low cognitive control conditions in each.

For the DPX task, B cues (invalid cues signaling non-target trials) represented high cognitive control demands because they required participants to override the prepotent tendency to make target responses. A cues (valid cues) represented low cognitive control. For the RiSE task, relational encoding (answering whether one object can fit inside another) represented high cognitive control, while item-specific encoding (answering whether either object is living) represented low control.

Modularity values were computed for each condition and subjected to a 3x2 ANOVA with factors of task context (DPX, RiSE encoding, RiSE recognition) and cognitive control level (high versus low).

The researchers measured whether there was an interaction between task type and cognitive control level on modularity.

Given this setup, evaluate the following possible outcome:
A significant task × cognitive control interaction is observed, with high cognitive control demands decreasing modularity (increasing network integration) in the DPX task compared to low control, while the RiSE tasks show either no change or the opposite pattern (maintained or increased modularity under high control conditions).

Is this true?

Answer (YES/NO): NO